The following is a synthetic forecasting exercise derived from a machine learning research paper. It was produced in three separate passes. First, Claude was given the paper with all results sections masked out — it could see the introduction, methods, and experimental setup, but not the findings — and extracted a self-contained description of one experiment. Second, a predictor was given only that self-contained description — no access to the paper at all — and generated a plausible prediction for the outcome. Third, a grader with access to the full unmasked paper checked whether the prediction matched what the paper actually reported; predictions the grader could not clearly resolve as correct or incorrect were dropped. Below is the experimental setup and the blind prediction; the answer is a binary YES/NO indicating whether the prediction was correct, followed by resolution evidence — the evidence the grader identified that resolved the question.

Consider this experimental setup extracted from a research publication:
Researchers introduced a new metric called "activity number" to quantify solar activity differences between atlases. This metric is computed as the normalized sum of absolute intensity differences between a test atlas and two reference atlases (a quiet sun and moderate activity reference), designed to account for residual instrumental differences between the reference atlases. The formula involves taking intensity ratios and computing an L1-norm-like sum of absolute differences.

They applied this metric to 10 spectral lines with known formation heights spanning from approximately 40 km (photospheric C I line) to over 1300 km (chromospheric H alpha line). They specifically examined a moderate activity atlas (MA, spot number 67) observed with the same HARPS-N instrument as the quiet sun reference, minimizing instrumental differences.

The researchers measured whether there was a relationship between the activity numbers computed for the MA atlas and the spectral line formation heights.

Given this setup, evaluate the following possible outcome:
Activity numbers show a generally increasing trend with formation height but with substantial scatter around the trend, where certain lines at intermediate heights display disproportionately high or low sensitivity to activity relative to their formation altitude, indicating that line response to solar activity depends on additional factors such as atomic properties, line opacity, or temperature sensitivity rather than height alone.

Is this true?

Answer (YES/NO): NO